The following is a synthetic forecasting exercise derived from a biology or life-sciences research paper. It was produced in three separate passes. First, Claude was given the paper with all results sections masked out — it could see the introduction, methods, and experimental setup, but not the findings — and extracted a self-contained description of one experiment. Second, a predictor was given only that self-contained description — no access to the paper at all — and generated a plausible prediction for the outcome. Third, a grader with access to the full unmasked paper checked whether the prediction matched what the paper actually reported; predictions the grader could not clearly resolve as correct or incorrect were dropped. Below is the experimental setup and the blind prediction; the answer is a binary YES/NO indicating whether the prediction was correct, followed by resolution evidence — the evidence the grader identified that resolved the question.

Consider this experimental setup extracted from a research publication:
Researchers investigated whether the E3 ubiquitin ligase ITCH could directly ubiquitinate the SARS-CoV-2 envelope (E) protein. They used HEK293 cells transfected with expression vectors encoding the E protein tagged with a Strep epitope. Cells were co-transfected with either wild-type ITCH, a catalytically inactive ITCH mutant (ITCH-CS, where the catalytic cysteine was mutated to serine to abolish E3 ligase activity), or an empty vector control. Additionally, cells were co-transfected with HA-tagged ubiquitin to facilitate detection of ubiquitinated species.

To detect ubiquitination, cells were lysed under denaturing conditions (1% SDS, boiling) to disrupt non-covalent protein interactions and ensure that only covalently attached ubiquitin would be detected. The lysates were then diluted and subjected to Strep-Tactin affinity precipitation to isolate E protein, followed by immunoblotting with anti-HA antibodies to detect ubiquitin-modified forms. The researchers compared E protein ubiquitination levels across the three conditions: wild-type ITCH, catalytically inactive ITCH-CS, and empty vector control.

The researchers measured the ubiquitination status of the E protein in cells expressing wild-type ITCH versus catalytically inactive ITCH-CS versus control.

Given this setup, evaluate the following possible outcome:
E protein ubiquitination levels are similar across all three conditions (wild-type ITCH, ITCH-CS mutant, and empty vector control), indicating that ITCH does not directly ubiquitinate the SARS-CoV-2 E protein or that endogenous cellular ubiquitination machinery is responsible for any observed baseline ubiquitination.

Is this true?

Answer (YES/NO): NO